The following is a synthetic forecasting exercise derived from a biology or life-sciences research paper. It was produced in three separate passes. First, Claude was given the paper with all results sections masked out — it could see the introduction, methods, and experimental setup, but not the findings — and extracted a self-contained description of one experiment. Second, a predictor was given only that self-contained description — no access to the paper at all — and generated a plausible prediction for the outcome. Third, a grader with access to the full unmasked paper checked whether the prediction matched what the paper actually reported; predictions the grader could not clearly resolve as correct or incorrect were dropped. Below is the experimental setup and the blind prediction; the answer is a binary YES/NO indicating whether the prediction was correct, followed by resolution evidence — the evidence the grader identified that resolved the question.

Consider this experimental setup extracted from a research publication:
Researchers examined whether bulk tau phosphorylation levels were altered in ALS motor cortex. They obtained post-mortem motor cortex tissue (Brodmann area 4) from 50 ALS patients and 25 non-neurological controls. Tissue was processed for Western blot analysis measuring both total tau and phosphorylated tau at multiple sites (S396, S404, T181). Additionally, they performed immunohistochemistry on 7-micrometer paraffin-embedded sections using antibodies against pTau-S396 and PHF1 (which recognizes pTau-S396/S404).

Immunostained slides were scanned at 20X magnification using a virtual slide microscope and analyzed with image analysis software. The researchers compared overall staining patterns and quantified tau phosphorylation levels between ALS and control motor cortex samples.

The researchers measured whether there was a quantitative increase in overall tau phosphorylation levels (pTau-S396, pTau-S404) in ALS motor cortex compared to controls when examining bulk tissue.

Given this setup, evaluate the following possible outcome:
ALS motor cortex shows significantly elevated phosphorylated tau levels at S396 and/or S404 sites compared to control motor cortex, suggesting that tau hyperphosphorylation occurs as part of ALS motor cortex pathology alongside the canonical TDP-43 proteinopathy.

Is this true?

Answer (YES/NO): NO